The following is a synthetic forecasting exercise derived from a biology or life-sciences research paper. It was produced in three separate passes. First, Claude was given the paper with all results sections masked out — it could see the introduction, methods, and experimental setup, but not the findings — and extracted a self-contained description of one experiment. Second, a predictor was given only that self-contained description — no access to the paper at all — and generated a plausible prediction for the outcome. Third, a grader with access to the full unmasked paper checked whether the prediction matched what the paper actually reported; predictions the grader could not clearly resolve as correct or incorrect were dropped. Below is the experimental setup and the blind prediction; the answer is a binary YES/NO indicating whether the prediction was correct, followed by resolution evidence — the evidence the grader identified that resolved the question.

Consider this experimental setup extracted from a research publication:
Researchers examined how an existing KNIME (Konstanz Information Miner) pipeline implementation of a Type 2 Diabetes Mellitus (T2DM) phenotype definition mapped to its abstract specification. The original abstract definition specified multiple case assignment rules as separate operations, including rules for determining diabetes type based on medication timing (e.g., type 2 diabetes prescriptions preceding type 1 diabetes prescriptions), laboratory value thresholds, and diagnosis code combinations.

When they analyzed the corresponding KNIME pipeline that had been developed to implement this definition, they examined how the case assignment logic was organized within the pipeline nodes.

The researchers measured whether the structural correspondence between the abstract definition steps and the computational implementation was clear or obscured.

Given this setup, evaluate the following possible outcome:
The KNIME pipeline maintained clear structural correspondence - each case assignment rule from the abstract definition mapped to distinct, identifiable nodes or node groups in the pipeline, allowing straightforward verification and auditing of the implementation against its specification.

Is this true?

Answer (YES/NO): NO